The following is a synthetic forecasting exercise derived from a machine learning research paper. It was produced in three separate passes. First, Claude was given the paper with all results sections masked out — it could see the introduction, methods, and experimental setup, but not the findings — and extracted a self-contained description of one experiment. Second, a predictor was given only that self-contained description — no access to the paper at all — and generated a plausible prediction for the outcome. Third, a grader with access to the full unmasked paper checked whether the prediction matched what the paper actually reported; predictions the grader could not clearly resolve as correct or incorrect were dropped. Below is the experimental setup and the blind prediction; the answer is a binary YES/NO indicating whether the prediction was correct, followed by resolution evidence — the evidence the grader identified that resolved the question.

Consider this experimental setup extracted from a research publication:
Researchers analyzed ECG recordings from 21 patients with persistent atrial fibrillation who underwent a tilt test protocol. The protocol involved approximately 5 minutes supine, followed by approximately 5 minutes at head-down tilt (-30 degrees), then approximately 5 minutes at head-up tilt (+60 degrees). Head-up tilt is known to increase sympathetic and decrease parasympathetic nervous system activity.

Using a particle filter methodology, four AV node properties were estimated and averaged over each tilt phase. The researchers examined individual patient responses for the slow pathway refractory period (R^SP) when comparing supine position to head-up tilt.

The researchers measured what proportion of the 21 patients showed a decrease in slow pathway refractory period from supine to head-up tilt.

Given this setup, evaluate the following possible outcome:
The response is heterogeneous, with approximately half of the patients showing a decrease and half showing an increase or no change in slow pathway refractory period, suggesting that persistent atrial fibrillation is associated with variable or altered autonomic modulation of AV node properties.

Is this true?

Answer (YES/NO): NO